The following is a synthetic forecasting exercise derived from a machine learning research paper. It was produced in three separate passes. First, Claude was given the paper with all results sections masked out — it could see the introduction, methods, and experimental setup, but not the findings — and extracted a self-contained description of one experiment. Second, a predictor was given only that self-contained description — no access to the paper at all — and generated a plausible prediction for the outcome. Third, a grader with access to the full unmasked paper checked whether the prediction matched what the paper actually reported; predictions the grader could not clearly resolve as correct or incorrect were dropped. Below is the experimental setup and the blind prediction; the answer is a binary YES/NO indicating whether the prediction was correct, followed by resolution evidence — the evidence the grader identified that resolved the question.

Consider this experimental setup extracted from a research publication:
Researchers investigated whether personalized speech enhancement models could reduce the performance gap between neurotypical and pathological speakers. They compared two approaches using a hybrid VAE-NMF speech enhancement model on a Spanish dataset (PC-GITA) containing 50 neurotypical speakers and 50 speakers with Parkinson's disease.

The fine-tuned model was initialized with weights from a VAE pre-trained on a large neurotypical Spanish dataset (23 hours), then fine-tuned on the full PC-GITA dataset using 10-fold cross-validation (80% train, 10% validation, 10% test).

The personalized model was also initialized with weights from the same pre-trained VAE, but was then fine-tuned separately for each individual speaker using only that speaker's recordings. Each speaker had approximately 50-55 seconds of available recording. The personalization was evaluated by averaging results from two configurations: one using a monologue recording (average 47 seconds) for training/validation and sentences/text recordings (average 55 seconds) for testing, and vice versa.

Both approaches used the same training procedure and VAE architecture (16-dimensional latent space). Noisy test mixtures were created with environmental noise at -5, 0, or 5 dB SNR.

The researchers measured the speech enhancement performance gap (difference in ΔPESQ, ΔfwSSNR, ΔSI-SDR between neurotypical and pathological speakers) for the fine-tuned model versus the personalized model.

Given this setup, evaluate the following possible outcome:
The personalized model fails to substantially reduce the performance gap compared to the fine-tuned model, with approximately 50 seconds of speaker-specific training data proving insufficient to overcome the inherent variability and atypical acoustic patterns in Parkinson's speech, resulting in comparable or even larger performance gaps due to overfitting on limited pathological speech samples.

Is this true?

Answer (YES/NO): NO